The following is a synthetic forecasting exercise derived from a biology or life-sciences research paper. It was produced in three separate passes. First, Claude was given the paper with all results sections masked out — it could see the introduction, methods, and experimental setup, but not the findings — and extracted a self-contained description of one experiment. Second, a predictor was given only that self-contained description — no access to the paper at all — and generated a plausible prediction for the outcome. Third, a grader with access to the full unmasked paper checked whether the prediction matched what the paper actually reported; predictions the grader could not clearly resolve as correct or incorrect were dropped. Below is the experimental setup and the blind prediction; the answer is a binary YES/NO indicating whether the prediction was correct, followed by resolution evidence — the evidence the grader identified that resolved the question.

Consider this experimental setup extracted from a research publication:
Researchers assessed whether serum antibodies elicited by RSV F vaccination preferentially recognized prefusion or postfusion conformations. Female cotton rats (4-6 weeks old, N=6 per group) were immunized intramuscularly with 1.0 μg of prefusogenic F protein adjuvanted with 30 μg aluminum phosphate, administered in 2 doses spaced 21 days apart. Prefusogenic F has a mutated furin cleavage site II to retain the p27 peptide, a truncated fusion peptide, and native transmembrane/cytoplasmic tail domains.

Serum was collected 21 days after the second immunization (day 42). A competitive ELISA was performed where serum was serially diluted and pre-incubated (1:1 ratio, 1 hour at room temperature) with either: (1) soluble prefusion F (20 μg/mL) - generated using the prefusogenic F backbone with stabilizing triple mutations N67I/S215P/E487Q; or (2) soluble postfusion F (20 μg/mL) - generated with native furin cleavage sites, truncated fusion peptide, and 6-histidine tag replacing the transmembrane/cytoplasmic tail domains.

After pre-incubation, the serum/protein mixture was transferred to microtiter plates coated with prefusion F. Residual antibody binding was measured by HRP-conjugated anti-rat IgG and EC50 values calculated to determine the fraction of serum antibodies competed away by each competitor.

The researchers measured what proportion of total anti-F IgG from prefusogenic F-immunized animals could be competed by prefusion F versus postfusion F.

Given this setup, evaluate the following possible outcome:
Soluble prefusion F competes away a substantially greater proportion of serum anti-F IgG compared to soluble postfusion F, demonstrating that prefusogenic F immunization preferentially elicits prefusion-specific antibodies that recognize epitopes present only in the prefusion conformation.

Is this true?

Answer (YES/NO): NO